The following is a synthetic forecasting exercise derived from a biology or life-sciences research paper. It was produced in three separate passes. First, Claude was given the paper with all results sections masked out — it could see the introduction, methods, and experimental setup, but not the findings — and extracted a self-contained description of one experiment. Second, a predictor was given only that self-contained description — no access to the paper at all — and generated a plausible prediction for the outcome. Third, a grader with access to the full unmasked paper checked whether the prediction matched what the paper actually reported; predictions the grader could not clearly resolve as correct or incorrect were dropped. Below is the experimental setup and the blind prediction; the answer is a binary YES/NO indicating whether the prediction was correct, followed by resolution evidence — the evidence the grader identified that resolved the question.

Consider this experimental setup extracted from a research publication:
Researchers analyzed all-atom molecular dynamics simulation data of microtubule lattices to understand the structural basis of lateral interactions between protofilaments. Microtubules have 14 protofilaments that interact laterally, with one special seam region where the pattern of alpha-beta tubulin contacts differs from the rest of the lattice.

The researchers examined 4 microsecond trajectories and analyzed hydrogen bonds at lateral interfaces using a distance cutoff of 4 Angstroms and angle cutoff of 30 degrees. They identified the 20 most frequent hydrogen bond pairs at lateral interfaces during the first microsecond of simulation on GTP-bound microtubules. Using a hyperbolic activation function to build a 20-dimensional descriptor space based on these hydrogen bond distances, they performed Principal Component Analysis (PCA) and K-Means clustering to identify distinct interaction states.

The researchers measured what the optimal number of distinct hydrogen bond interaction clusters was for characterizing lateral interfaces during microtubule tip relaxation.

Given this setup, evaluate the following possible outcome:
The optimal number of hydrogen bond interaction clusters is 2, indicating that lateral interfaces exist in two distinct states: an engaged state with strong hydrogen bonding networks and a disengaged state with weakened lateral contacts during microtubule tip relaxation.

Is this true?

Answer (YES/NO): NO